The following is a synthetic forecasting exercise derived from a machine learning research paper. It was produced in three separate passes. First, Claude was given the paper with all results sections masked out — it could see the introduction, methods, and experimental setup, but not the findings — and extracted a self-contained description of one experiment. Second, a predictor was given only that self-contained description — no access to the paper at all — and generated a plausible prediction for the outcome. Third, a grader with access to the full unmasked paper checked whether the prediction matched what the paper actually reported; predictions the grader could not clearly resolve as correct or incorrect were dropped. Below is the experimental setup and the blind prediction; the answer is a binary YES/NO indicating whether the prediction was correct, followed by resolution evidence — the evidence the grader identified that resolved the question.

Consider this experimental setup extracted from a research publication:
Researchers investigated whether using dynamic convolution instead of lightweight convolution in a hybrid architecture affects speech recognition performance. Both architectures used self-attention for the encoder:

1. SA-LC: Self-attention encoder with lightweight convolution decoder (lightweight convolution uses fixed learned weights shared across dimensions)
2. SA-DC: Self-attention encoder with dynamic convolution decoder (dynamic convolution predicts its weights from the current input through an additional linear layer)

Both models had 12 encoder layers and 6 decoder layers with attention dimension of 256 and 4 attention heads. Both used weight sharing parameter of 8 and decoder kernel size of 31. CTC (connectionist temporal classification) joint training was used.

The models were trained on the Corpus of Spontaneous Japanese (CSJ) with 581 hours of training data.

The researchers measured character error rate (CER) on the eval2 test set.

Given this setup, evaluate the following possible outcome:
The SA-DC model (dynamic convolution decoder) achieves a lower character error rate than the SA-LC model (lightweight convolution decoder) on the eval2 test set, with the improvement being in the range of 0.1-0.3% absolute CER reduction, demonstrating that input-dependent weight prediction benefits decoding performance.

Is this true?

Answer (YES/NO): YES